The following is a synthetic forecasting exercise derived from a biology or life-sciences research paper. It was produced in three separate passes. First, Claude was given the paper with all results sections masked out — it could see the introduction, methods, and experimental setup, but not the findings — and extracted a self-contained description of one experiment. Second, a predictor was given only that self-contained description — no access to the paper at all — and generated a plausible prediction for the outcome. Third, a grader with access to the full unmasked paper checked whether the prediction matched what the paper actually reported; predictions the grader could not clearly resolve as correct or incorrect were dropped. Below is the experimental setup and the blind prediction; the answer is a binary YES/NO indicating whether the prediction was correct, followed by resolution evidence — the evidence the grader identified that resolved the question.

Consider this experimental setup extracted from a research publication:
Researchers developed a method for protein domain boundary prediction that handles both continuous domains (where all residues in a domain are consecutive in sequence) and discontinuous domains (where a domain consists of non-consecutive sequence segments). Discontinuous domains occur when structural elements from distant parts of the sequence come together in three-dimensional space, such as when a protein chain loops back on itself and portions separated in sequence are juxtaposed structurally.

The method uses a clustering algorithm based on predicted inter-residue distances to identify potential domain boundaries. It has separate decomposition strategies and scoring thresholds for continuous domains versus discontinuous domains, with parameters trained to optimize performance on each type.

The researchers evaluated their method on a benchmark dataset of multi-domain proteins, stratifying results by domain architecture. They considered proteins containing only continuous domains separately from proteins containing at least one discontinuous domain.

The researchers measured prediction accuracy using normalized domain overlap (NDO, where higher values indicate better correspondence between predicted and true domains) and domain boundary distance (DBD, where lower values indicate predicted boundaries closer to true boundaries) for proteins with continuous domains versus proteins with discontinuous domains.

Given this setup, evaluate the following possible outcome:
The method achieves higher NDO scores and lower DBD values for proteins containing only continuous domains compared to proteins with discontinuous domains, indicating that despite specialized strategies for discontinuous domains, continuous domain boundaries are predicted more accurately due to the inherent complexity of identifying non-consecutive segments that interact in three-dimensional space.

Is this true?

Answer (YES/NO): YES